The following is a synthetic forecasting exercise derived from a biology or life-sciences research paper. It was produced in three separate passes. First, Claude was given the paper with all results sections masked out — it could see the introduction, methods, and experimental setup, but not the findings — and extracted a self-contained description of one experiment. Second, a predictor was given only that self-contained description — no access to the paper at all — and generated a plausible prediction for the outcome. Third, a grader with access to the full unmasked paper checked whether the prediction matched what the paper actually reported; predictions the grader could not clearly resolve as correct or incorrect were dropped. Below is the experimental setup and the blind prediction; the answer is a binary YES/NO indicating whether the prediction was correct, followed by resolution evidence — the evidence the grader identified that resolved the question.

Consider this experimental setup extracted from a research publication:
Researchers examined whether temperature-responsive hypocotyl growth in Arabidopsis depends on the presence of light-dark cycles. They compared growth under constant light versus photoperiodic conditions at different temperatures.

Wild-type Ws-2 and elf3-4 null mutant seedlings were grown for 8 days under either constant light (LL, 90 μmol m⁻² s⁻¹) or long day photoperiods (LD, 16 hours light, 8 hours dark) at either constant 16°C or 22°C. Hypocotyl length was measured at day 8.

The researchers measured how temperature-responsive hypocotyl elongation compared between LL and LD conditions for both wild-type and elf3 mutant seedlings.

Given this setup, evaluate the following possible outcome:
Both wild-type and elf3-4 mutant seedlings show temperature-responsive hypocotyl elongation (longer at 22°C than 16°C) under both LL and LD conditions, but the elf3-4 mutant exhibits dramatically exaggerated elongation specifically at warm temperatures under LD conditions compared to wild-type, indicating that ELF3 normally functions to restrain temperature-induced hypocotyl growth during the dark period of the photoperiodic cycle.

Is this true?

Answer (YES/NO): YES